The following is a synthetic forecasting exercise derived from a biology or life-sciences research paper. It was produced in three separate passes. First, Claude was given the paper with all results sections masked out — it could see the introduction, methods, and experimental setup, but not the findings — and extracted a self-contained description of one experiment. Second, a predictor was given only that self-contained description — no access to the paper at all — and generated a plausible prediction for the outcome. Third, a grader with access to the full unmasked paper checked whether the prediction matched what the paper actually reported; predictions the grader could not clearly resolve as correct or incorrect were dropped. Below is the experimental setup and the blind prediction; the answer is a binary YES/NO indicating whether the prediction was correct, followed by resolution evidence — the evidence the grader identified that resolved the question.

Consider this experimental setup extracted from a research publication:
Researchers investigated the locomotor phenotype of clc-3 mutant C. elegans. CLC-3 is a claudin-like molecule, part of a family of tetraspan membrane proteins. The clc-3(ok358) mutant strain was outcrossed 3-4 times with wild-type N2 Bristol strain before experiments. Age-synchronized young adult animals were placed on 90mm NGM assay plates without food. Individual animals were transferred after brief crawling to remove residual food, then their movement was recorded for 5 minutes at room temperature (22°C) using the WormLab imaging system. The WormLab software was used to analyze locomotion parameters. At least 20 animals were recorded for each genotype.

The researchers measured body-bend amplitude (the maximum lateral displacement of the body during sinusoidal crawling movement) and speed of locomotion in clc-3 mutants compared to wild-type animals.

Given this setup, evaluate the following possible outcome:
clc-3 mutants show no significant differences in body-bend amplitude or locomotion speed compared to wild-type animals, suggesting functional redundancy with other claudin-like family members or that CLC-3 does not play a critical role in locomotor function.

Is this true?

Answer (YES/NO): NO